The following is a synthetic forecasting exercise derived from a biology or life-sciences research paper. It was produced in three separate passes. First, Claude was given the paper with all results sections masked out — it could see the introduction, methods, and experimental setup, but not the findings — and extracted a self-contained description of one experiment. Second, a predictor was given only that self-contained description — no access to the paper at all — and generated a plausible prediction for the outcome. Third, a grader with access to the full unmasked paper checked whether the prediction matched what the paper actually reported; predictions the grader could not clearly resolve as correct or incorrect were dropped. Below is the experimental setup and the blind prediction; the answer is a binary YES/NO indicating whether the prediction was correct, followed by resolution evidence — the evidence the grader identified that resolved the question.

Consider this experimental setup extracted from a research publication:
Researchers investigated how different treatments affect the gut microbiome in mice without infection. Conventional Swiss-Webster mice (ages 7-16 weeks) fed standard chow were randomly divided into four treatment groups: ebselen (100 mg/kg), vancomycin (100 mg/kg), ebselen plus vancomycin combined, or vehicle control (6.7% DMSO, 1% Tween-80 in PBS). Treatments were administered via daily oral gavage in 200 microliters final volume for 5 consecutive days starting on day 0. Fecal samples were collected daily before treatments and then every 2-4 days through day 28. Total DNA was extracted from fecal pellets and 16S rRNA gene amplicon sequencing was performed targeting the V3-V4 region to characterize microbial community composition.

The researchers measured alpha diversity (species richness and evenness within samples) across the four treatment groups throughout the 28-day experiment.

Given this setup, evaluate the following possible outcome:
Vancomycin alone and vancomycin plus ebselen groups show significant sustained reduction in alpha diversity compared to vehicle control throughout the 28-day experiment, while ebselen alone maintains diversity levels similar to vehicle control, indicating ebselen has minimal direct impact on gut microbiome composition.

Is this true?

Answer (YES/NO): NO